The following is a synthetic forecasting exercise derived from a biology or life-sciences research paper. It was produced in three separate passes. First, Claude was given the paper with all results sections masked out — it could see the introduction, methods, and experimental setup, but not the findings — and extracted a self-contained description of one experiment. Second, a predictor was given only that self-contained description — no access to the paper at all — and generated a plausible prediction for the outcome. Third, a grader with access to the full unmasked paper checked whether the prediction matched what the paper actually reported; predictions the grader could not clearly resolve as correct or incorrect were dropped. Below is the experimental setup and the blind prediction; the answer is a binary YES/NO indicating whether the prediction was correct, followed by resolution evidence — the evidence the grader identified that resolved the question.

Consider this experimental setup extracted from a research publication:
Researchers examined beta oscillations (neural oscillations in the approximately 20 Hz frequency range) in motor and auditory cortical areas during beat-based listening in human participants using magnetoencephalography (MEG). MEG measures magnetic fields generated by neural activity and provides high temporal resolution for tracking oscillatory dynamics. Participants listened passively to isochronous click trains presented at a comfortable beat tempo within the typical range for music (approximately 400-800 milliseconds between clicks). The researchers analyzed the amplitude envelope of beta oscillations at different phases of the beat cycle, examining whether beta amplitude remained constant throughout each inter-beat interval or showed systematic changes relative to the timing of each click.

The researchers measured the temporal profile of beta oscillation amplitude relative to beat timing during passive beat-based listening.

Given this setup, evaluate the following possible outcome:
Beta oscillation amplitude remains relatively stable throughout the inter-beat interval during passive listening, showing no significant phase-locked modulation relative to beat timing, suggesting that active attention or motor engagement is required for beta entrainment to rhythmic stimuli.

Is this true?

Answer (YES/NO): NO